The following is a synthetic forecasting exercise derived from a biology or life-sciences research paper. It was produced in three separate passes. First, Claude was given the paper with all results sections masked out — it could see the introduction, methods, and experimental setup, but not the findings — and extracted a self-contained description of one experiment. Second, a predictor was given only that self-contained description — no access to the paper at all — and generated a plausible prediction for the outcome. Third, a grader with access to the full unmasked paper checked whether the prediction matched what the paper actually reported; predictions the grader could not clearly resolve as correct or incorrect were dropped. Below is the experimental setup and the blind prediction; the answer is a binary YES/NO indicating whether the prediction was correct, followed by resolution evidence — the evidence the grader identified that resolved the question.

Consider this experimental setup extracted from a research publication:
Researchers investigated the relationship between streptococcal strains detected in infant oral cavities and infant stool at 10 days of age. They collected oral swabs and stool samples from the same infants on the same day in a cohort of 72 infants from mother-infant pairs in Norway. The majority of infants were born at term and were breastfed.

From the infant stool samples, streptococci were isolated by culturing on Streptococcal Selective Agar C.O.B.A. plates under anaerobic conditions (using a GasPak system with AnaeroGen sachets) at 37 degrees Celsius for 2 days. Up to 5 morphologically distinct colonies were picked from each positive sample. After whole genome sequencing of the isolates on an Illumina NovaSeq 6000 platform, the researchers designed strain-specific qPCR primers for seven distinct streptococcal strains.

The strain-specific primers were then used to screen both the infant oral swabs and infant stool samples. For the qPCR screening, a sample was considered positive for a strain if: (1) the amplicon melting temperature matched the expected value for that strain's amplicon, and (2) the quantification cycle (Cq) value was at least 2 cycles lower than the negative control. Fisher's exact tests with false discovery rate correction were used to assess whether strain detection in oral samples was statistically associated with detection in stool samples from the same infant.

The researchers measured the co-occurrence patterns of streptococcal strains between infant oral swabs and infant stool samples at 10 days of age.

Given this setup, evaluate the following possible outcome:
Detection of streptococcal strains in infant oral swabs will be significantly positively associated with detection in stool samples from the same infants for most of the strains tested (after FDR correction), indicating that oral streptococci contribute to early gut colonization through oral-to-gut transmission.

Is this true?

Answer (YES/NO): NO